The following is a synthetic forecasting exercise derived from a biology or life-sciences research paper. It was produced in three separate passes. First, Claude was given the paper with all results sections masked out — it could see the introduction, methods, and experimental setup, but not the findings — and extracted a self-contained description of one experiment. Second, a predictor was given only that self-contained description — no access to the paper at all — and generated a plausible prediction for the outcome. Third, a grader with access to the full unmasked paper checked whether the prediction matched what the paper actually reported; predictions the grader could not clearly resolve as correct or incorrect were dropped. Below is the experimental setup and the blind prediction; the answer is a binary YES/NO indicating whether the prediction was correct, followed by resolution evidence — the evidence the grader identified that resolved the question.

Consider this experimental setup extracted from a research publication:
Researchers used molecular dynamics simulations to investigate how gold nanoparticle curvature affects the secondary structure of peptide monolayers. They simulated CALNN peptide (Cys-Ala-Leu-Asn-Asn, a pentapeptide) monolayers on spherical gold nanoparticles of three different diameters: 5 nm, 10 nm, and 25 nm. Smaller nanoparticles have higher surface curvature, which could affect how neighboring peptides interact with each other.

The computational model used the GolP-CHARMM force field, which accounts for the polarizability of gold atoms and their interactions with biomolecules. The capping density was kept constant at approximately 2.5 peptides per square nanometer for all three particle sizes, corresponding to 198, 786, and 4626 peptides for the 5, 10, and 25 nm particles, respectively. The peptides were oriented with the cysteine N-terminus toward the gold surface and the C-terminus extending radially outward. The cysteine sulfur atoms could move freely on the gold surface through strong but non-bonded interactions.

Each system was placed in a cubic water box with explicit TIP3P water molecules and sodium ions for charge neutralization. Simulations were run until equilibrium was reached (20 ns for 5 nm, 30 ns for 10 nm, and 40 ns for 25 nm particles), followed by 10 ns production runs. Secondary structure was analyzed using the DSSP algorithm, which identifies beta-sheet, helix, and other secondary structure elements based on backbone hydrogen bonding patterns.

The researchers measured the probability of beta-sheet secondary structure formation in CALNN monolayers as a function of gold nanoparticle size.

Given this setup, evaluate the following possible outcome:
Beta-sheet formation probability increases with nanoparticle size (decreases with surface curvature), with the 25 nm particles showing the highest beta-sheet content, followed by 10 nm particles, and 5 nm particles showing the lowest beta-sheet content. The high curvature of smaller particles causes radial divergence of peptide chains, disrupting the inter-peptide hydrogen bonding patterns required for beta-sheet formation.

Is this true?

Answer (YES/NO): NO